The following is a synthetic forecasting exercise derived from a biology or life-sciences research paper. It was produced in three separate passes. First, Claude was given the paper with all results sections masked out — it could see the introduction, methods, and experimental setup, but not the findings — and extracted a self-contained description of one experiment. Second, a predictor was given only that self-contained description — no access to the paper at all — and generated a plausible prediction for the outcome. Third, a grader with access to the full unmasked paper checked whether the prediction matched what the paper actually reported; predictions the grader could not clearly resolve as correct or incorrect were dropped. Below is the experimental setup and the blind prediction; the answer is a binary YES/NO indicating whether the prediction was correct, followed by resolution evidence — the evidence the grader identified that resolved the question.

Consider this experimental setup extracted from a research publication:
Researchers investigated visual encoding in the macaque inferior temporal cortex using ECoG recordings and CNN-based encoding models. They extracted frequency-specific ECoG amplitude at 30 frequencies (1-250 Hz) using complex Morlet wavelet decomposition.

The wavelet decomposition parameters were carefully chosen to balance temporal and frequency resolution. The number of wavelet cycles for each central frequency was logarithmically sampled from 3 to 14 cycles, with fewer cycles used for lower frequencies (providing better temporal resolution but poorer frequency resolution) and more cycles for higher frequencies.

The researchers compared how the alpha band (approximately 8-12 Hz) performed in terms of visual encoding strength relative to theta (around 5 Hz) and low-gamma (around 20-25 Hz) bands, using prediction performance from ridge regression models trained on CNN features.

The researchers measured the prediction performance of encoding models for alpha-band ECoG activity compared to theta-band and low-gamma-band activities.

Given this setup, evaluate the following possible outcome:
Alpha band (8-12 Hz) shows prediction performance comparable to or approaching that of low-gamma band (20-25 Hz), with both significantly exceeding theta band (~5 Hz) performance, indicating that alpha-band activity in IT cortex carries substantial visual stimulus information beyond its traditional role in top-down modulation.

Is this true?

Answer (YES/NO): NO